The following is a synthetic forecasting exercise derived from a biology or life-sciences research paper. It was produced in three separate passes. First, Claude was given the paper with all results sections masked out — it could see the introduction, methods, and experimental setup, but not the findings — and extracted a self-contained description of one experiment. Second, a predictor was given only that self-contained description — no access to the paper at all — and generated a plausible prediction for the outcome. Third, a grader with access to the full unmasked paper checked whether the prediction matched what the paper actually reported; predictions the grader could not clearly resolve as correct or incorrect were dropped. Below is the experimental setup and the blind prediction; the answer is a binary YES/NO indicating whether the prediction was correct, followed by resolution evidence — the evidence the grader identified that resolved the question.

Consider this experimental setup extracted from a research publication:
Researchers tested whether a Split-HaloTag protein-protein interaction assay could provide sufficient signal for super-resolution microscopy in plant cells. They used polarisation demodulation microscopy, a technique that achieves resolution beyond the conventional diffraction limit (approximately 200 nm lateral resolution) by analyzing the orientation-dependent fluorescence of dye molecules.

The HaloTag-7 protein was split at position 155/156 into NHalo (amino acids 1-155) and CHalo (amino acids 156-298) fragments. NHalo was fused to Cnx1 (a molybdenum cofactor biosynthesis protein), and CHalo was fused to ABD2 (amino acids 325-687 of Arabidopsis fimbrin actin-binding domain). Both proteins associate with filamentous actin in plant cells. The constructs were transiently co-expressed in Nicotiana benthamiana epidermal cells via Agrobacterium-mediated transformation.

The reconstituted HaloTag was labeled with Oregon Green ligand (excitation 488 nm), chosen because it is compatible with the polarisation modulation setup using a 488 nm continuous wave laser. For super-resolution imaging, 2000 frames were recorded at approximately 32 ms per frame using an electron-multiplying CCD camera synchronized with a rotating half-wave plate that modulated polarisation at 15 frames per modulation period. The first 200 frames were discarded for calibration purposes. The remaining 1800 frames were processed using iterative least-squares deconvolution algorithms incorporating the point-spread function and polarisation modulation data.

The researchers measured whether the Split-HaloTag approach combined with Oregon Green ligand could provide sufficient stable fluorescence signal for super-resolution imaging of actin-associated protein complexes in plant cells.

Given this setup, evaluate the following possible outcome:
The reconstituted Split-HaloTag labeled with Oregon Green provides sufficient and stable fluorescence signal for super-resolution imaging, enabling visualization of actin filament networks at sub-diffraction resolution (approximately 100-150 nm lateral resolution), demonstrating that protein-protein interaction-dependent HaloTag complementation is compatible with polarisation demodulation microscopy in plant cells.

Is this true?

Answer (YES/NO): NO